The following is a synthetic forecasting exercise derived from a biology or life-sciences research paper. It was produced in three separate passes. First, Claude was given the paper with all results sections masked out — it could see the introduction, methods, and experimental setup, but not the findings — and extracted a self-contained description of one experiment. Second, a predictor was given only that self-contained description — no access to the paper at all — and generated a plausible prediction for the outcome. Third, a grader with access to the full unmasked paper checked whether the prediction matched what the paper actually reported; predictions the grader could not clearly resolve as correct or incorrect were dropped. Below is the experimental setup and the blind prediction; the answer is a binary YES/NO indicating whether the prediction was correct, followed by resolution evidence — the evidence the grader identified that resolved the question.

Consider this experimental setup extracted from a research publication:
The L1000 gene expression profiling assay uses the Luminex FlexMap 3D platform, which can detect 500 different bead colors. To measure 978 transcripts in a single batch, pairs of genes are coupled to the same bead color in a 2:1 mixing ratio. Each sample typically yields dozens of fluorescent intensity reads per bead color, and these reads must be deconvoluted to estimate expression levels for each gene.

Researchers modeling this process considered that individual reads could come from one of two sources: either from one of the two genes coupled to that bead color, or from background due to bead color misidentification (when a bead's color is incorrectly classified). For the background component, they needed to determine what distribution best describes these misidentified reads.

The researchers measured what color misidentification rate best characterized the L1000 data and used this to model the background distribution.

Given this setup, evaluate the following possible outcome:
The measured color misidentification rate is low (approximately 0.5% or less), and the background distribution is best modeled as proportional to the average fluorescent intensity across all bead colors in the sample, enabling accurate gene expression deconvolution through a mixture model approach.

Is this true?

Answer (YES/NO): NO